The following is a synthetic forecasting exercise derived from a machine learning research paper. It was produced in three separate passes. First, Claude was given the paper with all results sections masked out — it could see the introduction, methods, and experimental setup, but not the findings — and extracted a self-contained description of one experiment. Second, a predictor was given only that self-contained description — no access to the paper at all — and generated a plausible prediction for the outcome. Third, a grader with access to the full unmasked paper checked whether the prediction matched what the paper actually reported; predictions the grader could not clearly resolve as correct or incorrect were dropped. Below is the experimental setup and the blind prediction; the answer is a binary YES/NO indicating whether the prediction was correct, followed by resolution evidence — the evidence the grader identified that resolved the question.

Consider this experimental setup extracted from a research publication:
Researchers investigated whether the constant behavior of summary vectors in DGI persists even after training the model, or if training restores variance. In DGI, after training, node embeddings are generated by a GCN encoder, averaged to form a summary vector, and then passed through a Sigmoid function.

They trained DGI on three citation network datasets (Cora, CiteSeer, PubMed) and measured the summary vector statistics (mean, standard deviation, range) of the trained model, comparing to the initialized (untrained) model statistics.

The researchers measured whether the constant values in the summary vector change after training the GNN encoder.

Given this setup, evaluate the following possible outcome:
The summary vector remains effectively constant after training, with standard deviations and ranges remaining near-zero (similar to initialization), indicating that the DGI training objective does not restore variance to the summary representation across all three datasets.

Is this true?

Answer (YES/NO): YES